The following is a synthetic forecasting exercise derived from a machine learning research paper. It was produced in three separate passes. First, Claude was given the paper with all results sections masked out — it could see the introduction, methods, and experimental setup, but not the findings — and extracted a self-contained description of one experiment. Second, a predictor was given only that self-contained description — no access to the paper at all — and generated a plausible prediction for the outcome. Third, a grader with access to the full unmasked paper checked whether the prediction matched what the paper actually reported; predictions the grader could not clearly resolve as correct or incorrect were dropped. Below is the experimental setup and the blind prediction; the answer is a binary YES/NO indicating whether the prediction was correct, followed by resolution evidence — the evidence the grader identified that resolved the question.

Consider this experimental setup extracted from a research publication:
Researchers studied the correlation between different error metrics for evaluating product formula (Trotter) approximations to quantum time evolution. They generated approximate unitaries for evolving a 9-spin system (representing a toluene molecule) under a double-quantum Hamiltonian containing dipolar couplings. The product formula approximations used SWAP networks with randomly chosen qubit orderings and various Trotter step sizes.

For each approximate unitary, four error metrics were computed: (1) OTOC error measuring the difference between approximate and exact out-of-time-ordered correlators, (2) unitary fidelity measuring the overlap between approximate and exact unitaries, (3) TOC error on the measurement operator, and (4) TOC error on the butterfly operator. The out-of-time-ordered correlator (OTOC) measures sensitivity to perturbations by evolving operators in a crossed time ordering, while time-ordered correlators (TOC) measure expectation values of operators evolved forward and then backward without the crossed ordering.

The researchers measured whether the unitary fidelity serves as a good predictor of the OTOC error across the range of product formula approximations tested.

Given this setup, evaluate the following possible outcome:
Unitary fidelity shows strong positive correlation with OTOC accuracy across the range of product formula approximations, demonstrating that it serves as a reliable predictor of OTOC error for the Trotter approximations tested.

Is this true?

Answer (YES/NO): NO